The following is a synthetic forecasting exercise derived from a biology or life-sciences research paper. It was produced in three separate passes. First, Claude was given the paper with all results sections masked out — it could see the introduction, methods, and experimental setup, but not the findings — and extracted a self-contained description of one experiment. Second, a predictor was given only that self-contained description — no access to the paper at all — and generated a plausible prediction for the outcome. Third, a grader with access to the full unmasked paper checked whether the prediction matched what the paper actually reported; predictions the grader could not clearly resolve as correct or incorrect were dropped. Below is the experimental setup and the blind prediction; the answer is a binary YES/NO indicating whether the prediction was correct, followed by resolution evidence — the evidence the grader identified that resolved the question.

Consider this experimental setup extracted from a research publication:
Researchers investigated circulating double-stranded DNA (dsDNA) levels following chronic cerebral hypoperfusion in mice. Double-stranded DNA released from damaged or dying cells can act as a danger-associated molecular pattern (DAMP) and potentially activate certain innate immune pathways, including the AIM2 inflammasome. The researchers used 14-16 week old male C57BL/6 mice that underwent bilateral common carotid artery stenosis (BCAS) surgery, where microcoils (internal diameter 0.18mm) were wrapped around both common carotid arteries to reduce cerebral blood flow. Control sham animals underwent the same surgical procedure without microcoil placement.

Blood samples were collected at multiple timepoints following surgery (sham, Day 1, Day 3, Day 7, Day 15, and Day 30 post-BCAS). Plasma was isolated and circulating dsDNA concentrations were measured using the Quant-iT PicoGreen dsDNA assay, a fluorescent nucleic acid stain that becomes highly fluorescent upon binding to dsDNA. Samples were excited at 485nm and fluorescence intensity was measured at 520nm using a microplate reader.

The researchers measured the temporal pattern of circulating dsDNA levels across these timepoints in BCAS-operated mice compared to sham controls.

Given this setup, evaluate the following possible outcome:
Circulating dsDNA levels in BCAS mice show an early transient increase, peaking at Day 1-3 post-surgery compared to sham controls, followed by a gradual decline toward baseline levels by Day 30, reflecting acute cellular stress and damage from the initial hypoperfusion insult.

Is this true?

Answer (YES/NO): NO